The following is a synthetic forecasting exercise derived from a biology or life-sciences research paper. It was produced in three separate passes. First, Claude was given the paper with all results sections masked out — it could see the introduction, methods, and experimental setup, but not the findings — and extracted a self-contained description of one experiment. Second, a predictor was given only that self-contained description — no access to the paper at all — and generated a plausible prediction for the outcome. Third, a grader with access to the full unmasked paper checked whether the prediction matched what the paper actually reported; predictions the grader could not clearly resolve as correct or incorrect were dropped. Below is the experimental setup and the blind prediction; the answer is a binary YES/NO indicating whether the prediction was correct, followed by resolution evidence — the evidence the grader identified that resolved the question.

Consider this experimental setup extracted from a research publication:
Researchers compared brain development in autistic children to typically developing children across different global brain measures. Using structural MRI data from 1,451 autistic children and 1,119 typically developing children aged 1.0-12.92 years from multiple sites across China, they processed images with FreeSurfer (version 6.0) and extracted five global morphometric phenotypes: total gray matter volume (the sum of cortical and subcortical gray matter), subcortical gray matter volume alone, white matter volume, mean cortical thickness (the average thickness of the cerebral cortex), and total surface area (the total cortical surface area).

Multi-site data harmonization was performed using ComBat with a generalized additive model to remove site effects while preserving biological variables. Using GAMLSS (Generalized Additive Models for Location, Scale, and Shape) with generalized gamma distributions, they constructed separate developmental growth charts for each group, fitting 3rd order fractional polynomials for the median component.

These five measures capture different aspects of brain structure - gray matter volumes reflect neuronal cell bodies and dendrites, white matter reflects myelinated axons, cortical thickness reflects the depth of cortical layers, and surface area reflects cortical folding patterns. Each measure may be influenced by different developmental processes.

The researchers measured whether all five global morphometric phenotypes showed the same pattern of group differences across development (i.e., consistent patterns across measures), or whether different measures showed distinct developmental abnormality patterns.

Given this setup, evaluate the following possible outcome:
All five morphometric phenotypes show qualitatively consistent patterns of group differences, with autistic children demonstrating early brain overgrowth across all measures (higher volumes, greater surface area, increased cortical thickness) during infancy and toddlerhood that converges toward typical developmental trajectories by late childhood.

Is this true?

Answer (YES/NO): NO